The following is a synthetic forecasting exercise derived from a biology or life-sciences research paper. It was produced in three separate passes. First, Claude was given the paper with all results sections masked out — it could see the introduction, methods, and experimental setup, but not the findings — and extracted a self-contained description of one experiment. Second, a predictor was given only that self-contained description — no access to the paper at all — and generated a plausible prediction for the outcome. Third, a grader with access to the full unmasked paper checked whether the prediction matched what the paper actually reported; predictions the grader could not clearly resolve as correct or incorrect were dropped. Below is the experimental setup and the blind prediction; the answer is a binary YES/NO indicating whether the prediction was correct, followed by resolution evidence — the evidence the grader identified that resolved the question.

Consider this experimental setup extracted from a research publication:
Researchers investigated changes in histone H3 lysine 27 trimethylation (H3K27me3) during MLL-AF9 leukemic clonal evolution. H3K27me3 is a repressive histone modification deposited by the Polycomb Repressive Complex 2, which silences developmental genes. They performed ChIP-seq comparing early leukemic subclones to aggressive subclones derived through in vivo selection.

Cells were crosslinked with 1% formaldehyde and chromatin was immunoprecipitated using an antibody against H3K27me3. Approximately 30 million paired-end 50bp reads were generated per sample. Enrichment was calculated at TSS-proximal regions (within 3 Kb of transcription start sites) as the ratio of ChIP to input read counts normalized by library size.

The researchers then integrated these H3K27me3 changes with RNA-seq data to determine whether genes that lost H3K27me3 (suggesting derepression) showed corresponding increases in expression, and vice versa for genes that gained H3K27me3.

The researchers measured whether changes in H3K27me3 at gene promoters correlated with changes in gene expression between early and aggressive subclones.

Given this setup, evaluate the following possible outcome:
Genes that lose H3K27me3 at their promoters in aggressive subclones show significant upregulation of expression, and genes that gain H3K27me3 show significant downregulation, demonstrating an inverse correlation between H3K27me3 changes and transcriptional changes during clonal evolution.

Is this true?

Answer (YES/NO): YES